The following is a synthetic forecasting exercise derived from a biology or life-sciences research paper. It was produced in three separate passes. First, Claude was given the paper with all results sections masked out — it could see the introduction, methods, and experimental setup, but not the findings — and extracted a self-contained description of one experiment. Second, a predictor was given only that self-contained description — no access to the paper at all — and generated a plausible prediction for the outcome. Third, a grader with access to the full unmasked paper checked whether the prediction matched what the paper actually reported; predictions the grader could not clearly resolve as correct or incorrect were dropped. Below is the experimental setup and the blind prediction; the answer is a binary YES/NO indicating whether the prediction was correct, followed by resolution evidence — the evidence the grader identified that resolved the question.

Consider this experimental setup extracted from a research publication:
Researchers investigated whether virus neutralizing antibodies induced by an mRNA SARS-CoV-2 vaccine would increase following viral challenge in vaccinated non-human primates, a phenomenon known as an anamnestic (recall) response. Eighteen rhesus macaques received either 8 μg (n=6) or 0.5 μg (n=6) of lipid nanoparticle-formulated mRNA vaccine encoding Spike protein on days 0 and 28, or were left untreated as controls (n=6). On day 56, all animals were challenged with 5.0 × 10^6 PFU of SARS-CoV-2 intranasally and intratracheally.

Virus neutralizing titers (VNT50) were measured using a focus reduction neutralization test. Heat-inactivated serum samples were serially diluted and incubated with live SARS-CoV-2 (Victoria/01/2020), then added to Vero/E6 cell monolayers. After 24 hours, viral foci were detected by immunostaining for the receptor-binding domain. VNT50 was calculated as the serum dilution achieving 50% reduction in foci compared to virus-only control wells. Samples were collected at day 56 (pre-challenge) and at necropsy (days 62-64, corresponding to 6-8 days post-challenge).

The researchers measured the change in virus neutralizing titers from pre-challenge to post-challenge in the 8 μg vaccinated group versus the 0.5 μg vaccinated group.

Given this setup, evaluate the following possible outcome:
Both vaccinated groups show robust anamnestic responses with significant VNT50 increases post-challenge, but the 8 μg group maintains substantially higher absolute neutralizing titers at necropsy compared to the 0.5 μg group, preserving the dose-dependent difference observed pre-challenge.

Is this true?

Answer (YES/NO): NO